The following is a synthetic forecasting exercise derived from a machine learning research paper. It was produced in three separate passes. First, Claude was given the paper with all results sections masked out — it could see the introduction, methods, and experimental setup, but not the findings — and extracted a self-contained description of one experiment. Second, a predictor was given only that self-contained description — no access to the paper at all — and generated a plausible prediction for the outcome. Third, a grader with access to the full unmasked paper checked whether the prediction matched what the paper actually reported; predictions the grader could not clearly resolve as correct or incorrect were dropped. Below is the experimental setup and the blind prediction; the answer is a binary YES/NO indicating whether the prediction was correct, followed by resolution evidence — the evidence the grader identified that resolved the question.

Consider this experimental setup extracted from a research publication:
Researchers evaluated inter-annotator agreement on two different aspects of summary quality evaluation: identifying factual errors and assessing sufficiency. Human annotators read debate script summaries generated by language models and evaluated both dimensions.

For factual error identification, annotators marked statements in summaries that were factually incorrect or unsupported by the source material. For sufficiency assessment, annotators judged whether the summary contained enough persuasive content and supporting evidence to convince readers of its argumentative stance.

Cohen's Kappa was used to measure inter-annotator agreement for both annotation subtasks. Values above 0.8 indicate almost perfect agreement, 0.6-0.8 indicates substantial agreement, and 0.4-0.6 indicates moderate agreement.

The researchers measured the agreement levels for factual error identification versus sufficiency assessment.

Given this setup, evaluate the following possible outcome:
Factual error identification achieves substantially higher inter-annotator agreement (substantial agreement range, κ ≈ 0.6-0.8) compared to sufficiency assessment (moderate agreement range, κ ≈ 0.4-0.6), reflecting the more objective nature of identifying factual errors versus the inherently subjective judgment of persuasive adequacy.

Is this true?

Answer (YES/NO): NO